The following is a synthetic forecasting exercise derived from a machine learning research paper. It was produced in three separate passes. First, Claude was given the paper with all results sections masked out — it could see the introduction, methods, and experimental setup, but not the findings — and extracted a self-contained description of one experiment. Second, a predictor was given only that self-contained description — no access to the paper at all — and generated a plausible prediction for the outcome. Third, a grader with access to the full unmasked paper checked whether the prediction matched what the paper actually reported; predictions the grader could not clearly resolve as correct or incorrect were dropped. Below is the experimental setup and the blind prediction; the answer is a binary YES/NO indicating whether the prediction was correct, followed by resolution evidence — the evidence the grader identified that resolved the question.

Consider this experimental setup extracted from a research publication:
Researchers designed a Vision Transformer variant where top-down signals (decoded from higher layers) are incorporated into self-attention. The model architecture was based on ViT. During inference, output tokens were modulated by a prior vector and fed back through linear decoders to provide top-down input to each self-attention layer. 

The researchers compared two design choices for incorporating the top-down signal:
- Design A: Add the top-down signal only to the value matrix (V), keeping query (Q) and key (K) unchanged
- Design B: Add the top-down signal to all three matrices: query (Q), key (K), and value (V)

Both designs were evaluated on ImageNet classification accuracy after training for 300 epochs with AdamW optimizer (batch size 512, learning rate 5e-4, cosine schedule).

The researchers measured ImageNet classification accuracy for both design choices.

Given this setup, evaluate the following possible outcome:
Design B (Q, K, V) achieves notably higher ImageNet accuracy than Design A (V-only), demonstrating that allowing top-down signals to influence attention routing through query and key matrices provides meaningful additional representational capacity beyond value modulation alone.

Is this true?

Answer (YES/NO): NO